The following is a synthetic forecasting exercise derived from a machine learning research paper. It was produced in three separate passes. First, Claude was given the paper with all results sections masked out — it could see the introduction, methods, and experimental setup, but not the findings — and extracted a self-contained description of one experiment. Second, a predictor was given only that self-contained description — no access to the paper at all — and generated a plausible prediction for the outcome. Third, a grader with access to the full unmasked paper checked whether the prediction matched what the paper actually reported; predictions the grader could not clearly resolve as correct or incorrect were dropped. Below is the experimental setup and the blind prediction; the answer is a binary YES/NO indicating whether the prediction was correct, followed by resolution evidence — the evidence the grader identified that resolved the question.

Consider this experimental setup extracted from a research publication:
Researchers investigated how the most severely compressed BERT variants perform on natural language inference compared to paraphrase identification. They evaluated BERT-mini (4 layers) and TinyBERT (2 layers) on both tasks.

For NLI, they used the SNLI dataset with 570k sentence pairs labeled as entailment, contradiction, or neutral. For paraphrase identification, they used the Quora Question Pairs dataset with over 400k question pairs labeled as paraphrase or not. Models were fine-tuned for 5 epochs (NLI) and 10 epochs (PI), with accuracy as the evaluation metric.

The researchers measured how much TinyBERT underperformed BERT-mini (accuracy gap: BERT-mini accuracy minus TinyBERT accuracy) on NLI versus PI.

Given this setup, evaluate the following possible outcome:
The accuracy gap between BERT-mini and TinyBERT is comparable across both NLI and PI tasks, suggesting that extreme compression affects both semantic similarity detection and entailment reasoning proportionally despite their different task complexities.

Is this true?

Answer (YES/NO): NO